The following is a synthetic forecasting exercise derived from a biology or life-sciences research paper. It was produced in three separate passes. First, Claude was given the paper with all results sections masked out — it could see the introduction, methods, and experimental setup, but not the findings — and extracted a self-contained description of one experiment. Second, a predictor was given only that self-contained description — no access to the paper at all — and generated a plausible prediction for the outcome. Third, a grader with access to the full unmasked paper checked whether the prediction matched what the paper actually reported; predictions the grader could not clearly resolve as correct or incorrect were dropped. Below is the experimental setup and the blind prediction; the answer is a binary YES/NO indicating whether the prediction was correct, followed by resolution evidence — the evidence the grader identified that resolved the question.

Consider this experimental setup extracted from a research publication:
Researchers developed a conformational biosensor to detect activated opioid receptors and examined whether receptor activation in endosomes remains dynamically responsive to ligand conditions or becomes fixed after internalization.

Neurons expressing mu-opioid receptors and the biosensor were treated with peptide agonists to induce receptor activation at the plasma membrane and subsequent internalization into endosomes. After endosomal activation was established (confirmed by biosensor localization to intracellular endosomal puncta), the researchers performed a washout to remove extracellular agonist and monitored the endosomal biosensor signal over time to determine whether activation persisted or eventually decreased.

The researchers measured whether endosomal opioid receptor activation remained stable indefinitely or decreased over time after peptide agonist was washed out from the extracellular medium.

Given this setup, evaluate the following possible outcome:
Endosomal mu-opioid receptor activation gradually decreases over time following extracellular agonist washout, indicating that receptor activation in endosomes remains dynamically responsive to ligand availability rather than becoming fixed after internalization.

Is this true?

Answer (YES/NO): YES